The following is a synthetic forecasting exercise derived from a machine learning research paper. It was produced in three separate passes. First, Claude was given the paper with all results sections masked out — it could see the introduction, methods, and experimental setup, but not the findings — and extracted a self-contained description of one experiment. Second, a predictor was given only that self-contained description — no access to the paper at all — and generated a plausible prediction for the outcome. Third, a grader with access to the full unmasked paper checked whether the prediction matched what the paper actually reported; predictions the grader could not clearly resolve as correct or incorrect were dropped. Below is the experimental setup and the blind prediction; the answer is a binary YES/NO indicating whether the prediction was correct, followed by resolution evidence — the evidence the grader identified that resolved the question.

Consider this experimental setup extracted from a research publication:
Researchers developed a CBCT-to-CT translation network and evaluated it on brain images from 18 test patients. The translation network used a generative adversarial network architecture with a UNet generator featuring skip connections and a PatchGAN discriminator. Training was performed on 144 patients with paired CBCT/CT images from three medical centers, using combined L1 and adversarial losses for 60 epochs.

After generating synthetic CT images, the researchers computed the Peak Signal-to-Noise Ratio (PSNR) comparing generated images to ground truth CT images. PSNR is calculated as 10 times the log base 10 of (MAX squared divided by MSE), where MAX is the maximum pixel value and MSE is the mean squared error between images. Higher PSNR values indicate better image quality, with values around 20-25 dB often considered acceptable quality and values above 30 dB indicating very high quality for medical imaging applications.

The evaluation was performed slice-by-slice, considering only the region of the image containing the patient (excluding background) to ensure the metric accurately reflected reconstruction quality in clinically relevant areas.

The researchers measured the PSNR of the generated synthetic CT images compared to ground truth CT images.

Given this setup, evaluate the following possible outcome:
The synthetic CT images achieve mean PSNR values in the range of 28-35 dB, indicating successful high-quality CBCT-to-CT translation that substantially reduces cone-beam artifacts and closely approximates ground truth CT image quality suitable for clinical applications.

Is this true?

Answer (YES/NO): NO